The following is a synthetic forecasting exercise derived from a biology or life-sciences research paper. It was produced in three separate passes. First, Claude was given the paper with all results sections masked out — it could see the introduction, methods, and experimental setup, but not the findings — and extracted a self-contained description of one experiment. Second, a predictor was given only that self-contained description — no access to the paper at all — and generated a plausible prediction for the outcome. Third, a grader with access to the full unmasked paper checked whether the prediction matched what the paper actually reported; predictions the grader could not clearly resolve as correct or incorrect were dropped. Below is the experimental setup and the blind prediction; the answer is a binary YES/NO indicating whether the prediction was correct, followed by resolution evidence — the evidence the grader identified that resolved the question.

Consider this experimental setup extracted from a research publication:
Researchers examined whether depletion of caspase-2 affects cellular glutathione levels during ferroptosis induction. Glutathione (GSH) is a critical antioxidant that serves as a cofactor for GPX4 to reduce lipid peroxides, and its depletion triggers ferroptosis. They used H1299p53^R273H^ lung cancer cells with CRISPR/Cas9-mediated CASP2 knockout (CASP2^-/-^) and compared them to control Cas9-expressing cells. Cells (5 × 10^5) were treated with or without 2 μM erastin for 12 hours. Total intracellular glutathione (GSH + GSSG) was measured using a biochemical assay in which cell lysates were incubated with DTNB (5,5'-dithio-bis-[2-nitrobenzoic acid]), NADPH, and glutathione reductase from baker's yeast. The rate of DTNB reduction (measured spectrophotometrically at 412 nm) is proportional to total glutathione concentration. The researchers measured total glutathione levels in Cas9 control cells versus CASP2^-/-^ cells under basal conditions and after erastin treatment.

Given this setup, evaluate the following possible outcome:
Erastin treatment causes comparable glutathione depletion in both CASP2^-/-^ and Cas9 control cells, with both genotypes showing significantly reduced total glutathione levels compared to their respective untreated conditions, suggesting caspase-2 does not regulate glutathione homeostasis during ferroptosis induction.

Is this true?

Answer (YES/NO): NO